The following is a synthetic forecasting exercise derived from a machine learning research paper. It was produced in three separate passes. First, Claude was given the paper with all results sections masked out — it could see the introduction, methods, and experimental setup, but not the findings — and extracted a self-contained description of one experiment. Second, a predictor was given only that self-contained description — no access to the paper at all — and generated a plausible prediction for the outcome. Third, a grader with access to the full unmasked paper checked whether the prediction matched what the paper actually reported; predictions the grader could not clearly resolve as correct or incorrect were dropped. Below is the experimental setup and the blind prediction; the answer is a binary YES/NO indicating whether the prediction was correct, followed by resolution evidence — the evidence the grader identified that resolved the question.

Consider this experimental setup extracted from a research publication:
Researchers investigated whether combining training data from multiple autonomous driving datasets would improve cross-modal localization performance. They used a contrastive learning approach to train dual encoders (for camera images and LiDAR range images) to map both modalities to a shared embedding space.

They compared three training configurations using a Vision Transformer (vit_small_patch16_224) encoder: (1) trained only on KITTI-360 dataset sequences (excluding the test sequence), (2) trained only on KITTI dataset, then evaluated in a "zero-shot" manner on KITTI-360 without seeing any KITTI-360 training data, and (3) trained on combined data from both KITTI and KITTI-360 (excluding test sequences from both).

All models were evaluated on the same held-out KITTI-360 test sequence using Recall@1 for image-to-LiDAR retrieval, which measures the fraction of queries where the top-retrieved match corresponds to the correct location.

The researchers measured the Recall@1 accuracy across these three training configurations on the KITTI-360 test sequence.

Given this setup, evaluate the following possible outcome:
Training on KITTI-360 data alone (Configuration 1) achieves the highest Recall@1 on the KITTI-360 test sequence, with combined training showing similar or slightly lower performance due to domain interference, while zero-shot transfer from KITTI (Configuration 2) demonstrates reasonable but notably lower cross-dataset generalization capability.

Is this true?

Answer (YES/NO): NO